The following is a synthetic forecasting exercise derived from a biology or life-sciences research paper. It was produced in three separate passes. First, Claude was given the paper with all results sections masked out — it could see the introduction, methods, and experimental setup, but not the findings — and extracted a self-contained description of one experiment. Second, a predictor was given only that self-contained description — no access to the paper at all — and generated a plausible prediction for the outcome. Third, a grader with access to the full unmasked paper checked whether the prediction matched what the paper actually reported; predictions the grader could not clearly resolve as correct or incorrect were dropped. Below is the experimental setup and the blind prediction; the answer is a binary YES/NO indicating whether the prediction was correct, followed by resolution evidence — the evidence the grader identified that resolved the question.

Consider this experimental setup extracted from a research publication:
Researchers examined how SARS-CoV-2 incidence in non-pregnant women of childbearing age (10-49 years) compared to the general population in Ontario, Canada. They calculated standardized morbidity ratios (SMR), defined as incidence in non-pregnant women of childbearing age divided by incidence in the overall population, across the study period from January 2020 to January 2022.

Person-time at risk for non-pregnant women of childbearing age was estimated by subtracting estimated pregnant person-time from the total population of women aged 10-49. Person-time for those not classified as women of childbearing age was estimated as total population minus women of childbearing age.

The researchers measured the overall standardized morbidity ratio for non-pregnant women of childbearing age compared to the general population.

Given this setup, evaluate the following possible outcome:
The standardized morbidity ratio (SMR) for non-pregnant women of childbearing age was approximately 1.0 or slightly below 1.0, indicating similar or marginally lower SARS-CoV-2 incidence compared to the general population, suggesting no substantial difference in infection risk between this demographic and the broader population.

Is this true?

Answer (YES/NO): NO